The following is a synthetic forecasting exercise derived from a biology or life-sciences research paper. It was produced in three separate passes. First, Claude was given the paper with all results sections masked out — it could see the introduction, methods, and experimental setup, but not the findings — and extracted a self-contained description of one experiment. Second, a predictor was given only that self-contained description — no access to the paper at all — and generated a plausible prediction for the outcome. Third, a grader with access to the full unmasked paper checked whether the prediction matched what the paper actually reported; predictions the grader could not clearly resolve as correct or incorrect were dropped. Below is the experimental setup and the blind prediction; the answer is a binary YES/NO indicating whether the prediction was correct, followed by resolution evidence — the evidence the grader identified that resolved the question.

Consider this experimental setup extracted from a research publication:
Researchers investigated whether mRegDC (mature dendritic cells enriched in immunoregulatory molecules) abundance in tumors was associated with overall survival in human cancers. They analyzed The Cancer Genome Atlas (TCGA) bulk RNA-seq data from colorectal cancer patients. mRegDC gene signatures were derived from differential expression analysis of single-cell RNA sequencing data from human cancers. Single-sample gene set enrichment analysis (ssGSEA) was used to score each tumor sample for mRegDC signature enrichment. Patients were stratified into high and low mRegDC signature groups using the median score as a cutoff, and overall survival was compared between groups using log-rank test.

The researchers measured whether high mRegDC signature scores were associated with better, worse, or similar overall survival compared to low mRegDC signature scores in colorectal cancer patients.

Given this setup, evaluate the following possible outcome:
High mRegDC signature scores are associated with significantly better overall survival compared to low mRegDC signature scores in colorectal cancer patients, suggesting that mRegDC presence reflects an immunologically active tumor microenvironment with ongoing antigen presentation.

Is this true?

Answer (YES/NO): YES